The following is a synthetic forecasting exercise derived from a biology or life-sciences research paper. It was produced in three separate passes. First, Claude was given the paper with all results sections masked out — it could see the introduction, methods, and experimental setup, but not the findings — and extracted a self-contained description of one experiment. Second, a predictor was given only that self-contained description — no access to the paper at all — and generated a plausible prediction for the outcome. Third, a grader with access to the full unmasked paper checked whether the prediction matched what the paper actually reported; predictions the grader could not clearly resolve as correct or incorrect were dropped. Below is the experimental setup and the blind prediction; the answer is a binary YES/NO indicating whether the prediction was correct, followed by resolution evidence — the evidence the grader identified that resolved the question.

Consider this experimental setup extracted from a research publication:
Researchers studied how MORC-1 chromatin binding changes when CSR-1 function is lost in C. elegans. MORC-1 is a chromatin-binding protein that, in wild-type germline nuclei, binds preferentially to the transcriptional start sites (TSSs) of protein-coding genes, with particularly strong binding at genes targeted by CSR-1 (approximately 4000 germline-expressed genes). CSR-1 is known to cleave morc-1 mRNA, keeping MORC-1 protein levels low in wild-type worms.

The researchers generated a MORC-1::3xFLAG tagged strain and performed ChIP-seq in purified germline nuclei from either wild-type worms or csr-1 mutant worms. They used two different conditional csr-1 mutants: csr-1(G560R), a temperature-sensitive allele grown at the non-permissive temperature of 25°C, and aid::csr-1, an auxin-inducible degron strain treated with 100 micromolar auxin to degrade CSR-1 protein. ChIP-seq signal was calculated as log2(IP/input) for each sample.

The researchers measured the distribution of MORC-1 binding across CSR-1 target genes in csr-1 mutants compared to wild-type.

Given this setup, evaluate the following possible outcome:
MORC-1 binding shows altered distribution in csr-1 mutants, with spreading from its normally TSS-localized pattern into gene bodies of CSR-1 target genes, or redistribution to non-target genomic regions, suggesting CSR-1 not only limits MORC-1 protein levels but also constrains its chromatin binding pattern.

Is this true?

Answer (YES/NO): YES